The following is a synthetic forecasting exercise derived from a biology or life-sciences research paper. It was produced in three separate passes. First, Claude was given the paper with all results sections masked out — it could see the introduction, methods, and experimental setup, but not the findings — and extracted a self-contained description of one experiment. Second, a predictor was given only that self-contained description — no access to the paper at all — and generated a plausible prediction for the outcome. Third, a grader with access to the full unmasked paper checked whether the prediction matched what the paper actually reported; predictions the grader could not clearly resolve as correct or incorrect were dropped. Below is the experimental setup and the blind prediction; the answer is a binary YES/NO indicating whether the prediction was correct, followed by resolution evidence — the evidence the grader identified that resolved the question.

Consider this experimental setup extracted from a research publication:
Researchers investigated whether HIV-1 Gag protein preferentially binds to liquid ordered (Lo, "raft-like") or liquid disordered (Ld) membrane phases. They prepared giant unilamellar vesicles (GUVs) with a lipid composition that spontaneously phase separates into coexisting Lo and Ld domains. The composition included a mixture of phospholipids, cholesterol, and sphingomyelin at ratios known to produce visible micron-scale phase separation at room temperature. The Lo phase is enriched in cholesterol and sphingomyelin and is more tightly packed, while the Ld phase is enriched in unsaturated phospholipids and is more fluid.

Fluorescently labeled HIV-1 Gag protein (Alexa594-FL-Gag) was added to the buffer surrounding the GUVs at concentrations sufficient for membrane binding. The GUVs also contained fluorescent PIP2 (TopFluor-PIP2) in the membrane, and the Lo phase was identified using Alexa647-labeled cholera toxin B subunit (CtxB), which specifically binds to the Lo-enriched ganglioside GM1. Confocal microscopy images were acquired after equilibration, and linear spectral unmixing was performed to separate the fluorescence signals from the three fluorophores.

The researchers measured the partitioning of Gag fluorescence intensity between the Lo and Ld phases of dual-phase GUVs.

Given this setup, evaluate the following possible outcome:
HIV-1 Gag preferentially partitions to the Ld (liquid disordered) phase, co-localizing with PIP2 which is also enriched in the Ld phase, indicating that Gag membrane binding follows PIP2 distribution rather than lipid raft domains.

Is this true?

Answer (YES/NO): YES